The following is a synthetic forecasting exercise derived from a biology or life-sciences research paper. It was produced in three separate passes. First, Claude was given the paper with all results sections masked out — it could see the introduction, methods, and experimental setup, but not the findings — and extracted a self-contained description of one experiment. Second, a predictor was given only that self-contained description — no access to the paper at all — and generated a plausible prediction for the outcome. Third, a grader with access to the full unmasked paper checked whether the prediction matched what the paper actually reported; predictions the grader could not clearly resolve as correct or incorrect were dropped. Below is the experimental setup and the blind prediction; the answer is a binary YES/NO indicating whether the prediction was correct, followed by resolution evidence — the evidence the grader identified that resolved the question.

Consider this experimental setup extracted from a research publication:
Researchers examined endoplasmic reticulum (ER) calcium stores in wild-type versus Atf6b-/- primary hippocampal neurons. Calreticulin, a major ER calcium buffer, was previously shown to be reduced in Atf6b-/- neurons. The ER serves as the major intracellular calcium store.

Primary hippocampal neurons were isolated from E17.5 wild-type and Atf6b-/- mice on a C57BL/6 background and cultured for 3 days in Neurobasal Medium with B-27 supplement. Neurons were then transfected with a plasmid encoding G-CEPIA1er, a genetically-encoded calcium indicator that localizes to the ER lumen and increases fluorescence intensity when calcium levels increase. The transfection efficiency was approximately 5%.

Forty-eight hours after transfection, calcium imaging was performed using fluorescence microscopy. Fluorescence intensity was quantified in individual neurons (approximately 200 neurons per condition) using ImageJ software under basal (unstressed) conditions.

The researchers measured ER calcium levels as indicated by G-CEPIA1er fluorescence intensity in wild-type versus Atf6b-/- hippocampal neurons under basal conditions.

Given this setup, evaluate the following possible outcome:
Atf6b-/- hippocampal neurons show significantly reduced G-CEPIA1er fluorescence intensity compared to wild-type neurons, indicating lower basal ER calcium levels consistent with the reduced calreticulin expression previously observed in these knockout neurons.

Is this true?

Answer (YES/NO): YES